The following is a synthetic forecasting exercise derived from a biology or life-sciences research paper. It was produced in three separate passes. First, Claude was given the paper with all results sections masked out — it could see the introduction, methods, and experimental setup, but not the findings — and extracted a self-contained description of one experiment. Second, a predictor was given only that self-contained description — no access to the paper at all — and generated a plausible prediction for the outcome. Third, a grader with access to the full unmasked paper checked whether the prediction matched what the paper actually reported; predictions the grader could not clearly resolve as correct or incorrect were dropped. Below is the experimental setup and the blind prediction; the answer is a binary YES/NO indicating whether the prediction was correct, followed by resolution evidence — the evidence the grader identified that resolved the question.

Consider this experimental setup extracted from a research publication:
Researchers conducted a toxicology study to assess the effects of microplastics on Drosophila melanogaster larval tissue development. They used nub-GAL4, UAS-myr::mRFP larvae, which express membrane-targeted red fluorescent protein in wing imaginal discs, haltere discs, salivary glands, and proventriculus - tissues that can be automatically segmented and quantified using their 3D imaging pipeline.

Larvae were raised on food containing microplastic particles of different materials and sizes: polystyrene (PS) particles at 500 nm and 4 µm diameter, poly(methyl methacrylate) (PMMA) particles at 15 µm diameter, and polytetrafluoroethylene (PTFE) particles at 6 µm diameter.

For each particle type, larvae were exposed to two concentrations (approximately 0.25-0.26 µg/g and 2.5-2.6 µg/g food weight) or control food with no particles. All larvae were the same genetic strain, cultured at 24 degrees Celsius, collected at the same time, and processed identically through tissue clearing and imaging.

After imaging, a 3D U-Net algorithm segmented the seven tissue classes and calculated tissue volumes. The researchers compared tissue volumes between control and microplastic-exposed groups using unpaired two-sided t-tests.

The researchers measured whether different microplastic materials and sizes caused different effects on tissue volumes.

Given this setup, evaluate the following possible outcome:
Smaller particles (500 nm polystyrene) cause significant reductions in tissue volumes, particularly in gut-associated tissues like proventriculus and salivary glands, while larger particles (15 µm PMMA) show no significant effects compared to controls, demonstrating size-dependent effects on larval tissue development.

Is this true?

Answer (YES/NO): NO